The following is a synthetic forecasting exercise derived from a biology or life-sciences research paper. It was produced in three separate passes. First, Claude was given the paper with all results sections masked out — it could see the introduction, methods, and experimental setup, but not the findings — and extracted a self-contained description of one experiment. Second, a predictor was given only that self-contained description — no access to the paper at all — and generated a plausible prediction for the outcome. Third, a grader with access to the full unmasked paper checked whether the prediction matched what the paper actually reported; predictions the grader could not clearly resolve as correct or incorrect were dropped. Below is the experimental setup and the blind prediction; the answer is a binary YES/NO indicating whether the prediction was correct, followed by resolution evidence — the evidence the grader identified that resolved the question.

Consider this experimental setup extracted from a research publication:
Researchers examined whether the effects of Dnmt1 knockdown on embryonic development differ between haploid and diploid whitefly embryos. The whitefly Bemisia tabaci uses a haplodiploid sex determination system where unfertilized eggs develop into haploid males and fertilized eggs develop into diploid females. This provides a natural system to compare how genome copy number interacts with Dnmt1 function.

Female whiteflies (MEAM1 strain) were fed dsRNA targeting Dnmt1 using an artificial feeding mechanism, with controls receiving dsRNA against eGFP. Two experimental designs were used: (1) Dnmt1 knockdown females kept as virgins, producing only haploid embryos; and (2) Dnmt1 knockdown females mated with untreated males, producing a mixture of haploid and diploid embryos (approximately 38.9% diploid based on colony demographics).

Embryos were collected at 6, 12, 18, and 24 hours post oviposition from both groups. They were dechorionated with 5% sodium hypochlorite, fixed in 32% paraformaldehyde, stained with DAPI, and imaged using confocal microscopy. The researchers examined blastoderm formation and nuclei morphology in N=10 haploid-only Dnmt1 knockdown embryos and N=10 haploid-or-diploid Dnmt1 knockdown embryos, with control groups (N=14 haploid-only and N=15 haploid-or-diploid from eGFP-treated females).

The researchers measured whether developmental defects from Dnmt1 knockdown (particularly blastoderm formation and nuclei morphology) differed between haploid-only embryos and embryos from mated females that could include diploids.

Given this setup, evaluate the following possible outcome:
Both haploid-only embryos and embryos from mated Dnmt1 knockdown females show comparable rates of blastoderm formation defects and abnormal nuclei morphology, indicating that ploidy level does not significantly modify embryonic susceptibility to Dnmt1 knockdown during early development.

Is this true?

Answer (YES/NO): YES